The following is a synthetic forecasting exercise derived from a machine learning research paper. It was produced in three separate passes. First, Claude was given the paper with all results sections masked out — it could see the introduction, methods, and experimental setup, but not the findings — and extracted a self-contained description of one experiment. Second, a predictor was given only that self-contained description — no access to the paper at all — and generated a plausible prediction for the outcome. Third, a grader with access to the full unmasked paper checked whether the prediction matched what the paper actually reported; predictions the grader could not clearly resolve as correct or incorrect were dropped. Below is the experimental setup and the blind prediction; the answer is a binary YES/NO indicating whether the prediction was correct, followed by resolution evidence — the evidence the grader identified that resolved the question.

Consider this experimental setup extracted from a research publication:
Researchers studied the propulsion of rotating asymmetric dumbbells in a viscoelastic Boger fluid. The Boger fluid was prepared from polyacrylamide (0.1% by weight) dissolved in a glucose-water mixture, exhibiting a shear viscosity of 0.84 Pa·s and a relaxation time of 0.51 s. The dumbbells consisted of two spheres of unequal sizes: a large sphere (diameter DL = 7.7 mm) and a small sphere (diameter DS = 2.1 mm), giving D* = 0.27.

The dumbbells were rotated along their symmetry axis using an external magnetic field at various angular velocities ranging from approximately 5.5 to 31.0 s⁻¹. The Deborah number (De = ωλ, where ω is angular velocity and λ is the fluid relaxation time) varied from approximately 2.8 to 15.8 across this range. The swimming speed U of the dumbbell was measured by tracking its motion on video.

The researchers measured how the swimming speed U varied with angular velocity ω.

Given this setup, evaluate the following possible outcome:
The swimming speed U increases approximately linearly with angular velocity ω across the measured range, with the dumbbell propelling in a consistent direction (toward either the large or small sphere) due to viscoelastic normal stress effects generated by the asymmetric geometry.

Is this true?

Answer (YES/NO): NO